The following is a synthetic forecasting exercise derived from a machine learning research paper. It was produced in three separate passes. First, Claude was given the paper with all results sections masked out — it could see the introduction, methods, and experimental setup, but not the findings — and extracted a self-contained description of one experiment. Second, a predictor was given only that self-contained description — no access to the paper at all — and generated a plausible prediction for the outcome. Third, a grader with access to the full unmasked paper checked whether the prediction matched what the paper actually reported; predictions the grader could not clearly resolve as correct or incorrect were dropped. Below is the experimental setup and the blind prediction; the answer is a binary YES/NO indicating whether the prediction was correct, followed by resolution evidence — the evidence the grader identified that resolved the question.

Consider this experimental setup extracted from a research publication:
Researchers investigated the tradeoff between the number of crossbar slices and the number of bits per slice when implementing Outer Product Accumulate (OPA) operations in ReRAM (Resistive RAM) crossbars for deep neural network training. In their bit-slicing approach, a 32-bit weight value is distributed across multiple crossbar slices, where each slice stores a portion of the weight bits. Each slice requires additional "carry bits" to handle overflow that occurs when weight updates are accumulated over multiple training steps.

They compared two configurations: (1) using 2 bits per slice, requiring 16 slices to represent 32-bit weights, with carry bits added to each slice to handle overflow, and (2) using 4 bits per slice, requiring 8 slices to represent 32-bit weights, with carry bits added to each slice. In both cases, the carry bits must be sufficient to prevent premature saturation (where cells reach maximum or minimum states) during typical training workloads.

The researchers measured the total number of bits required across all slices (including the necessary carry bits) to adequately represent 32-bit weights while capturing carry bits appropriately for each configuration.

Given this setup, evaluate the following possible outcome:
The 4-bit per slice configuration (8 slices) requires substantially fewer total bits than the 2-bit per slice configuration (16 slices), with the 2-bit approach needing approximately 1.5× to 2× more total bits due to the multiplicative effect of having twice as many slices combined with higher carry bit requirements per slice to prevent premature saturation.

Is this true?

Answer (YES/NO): NO